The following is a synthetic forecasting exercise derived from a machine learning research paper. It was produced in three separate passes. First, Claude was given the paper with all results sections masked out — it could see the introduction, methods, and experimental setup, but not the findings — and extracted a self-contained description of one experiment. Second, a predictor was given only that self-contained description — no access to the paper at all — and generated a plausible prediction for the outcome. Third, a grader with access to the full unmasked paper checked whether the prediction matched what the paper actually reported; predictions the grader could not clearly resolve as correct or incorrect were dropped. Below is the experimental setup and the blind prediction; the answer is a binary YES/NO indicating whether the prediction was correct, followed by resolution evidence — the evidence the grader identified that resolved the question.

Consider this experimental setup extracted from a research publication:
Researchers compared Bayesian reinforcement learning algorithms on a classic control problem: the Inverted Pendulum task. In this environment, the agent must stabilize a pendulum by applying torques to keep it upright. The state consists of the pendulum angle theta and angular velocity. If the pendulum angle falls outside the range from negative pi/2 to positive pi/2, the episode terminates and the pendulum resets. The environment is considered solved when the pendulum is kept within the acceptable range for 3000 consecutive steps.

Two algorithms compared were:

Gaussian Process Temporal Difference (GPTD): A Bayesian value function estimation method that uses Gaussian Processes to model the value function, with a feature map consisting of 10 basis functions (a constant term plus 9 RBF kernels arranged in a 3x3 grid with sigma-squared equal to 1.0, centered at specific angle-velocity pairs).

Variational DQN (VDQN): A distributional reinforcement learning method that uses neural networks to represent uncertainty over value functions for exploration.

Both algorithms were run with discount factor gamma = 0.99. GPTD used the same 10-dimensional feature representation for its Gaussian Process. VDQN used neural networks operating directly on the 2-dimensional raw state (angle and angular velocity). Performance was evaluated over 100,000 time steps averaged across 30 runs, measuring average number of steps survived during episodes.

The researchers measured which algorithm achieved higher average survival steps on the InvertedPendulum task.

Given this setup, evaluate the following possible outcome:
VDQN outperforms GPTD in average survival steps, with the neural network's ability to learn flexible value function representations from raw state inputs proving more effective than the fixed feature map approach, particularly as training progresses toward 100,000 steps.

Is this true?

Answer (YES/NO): YES